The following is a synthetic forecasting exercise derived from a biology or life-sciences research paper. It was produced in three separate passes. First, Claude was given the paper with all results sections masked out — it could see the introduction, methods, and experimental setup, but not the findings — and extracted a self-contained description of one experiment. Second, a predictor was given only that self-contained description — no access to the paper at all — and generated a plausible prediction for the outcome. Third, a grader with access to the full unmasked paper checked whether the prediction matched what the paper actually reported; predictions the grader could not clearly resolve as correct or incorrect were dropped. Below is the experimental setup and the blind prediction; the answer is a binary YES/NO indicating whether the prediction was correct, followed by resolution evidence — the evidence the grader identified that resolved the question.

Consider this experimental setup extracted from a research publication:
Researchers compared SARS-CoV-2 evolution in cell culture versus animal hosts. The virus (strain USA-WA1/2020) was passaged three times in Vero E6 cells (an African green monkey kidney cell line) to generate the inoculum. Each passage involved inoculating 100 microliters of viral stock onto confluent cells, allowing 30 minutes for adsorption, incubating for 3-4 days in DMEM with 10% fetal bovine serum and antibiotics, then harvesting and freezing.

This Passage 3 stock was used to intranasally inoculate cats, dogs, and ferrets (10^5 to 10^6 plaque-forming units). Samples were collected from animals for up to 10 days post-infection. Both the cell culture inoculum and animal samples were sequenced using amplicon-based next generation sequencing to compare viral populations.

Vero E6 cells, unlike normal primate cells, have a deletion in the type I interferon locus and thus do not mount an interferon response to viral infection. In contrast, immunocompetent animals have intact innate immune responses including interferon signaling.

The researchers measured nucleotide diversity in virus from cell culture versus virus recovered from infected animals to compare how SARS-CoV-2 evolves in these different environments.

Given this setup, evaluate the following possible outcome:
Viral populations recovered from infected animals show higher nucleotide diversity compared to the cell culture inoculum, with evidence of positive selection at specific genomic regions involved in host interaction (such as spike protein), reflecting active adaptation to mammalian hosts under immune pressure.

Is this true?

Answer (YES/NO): NO